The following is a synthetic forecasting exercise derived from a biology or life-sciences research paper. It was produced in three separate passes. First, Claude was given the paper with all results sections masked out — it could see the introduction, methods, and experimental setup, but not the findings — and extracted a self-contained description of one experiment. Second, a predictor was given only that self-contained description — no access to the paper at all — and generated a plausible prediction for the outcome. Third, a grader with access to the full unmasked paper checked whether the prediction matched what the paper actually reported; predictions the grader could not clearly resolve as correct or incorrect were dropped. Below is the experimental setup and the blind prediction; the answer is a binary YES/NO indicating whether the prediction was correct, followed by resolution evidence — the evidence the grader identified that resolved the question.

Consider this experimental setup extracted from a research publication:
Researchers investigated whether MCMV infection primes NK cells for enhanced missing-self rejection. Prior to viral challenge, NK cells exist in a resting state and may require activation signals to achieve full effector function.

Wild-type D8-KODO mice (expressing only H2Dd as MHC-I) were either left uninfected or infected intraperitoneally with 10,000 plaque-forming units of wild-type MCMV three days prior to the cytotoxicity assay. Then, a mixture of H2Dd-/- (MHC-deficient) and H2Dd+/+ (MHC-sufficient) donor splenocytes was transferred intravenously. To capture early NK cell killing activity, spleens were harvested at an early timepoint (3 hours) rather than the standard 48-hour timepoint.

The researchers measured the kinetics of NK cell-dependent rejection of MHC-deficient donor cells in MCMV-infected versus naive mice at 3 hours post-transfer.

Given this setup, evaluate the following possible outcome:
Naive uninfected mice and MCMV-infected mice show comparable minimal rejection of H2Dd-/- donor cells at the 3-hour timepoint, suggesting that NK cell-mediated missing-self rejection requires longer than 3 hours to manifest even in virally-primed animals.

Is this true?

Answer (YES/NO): NO